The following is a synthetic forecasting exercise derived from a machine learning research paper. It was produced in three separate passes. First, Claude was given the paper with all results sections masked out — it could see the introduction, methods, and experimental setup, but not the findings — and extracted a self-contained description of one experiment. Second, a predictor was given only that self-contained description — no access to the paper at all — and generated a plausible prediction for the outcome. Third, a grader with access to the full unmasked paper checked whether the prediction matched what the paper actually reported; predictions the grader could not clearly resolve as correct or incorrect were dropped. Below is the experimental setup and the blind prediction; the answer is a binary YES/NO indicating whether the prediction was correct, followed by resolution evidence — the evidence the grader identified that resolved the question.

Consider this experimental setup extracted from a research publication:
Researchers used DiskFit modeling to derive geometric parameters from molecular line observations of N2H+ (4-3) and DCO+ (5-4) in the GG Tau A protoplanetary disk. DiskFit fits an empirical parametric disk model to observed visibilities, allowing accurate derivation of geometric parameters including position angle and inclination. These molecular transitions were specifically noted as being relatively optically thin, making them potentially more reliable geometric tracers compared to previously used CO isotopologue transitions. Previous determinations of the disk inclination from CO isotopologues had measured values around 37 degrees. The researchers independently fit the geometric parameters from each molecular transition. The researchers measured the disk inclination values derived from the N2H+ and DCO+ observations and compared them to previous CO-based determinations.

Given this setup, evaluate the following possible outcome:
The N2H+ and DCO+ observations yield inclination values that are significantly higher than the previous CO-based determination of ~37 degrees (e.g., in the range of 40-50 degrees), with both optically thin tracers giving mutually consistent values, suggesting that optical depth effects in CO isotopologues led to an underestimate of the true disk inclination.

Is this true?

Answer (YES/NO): NO